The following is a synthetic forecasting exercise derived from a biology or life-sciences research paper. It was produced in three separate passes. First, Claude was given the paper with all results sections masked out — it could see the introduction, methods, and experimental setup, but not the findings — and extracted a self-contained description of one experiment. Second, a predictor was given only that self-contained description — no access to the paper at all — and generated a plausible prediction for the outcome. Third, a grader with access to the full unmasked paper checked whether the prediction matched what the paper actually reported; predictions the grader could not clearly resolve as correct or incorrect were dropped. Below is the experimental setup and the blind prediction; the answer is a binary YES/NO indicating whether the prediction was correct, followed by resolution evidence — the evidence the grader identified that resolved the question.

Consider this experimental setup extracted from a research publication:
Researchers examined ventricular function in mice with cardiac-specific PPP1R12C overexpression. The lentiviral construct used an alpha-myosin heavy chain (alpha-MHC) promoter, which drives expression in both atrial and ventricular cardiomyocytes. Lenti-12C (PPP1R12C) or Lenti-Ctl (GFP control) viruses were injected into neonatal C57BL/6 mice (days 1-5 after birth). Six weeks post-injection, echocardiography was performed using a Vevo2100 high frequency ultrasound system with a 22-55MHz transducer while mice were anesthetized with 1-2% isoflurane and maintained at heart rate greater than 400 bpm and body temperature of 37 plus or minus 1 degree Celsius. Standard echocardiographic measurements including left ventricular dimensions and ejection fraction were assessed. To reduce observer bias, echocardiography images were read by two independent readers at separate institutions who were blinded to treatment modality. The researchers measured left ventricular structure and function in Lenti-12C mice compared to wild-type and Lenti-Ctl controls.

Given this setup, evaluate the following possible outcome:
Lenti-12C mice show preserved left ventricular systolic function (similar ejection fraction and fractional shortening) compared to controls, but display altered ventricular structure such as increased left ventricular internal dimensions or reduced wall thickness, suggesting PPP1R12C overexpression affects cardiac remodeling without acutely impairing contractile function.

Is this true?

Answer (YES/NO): YES